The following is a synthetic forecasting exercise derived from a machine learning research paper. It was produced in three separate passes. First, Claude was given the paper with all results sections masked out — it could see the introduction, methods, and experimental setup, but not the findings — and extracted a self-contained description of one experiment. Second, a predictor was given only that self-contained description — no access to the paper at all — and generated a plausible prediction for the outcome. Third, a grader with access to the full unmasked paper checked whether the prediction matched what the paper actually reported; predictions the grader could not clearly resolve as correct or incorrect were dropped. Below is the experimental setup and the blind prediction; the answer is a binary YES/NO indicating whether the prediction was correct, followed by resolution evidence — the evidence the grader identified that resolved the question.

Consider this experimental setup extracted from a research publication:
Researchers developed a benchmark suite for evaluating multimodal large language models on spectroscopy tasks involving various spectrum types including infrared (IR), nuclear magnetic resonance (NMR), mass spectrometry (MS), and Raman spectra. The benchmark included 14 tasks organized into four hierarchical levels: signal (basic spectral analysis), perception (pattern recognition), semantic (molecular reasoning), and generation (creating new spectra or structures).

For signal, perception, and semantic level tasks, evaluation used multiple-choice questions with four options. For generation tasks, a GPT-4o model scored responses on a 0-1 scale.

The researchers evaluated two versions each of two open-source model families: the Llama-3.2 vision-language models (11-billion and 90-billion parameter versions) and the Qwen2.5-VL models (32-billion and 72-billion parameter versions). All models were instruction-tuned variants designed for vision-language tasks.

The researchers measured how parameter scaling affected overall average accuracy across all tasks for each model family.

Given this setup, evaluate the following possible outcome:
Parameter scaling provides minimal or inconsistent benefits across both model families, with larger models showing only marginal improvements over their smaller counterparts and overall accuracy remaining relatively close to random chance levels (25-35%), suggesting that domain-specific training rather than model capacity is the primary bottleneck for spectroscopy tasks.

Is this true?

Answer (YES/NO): NO